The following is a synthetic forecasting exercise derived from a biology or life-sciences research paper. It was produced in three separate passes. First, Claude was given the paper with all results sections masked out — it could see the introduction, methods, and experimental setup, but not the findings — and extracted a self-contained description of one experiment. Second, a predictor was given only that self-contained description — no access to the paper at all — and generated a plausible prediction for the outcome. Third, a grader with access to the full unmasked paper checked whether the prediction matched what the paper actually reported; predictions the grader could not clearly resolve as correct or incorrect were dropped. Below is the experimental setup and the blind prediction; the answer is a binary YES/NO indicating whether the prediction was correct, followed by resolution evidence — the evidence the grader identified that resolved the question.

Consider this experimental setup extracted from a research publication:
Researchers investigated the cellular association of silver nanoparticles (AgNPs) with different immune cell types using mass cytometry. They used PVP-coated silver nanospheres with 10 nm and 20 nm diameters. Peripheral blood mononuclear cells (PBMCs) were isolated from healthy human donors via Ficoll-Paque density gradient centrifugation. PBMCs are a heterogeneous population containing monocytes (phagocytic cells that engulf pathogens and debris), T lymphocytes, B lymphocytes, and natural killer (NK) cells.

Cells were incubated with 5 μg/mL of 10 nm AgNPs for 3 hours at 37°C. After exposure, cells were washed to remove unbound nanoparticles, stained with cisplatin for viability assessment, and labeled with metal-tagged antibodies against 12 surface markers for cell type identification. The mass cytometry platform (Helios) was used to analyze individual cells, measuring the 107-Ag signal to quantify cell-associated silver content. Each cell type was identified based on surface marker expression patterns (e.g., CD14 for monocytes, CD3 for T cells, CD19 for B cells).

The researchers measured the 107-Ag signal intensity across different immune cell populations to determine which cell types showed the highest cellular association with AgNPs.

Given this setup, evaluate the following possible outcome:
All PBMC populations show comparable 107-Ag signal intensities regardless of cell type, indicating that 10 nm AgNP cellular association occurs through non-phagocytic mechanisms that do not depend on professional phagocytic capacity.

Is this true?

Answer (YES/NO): NO